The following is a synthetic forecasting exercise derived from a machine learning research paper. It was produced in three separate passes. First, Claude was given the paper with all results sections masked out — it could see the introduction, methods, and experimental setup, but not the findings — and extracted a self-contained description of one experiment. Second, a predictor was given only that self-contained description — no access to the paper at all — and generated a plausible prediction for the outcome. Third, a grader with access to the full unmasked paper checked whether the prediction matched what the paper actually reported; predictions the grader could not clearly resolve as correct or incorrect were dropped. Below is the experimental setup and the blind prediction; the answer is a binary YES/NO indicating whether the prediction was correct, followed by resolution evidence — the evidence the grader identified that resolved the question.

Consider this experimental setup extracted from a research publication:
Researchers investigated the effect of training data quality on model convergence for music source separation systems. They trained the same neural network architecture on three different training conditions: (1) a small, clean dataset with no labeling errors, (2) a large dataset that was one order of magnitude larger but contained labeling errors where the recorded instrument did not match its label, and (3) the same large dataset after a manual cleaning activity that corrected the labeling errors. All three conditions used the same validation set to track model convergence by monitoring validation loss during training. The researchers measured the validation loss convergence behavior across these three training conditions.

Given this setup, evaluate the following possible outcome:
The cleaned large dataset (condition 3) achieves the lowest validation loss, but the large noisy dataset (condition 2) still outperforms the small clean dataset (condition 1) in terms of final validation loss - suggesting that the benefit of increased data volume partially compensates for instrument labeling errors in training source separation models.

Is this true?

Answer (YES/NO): NO